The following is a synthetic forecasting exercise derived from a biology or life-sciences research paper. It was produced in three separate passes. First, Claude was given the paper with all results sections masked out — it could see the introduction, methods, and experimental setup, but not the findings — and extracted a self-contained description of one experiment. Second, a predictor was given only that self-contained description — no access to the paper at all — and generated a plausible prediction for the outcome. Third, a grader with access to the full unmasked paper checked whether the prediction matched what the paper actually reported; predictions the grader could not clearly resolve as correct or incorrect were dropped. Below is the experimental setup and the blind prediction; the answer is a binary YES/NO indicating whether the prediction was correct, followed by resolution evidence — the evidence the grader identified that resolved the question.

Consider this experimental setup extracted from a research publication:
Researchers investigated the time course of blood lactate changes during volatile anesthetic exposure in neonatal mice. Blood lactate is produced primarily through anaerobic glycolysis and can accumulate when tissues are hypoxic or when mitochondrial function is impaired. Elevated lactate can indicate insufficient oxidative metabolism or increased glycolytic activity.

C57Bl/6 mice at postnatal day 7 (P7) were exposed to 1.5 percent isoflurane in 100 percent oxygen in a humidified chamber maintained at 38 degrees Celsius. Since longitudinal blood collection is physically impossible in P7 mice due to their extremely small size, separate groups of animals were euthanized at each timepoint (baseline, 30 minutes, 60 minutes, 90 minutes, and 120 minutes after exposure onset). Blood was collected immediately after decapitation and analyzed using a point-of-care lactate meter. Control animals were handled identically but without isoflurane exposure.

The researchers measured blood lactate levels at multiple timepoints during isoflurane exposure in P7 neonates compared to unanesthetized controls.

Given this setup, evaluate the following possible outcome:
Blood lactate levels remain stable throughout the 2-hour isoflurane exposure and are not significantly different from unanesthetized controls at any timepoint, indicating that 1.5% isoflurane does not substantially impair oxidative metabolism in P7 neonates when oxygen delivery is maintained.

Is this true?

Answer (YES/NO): NO